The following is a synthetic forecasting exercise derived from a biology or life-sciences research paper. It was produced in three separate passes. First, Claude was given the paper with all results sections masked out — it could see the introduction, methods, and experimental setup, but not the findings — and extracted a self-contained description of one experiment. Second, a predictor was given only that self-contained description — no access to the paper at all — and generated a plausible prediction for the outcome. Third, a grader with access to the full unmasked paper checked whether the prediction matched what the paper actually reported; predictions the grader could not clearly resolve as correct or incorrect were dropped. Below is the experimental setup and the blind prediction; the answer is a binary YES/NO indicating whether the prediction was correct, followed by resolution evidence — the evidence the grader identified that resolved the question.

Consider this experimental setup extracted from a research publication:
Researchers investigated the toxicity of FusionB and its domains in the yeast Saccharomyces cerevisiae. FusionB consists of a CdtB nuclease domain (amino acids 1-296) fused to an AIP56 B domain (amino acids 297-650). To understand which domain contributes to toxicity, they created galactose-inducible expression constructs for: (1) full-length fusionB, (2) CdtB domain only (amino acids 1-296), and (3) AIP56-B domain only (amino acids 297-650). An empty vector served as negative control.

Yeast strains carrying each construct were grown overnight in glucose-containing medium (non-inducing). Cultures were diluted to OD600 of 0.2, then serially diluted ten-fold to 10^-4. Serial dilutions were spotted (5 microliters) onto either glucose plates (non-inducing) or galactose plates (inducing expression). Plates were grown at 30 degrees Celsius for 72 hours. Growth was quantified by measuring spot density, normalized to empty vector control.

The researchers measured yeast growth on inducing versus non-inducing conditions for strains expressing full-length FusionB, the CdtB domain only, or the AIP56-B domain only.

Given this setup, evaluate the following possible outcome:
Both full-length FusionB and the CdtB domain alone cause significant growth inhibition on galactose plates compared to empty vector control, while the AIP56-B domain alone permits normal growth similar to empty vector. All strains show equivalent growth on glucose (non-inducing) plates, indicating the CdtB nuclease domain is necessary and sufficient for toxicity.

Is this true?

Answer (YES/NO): YES